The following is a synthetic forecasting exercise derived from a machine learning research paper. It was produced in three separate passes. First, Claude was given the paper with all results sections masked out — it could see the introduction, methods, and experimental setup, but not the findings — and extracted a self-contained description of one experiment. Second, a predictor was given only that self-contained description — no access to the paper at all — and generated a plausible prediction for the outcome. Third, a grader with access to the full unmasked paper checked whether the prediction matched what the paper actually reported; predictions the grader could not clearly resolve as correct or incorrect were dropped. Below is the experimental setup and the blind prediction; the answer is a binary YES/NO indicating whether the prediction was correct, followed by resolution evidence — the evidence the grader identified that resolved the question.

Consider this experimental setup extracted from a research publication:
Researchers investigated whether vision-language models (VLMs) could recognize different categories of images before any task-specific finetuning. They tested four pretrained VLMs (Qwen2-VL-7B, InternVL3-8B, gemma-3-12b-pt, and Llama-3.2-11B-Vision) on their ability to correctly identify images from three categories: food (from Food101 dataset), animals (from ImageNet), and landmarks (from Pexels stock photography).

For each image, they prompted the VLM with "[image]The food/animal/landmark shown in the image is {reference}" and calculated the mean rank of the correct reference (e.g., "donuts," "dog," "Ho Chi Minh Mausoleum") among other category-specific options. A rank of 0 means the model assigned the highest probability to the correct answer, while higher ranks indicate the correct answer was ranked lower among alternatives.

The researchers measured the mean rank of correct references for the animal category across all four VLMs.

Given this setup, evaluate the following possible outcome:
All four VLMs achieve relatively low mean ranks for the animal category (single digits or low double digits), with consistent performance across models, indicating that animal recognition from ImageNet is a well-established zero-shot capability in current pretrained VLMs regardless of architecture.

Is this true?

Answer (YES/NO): YES